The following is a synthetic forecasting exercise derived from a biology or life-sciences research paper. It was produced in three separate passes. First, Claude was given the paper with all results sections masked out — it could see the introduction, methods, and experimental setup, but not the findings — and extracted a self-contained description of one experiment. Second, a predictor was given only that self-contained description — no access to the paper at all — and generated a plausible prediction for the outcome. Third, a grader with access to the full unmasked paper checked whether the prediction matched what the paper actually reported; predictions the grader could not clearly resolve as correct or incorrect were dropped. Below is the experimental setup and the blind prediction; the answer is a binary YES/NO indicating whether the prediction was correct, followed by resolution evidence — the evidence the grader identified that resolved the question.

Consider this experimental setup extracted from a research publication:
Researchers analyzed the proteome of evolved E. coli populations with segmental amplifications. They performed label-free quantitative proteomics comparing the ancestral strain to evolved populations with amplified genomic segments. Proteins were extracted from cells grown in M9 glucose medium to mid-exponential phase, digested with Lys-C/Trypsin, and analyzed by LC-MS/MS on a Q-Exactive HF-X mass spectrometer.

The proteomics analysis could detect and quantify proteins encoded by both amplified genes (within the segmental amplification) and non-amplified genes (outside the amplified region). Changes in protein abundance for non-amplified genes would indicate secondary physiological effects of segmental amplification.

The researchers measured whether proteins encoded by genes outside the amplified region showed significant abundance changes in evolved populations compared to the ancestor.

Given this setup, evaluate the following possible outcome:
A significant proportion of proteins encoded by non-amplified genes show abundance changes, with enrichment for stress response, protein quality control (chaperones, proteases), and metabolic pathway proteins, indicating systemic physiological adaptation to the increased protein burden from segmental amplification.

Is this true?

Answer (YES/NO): NO